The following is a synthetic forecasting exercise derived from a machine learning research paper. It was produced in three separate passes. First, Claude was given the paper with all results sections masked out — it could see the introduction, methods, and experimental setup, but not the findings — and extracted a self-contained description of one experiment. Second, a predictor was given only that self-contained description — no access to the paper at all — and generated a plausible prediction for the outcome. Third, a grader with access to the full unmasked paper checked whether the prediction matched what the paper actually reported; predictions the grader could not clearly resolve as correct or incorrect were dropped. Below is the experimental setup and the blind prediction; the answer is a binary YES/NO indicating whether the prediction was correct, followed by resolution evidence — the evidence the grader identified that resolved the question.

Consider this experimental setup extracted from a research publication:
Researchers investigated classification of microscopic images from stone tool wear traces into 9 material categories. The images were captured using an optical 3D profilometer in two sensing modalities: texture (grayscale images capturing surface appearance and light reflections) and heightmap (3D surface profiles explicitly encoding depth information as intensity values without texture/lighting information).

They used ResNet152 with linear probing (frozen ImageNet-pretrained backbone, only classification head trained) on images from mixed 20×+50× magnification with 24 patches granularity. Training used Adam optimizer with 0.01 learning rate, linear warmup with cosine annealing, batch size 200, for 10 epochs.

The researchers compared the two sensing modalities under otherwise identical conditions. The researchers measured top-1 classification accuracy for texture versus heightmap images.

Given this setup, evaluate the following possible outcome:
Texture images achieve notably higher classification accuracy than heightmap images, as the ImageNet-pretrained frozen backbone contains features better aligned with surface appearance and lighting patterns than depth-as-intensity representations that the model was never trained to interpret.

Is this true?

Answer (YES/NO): NO